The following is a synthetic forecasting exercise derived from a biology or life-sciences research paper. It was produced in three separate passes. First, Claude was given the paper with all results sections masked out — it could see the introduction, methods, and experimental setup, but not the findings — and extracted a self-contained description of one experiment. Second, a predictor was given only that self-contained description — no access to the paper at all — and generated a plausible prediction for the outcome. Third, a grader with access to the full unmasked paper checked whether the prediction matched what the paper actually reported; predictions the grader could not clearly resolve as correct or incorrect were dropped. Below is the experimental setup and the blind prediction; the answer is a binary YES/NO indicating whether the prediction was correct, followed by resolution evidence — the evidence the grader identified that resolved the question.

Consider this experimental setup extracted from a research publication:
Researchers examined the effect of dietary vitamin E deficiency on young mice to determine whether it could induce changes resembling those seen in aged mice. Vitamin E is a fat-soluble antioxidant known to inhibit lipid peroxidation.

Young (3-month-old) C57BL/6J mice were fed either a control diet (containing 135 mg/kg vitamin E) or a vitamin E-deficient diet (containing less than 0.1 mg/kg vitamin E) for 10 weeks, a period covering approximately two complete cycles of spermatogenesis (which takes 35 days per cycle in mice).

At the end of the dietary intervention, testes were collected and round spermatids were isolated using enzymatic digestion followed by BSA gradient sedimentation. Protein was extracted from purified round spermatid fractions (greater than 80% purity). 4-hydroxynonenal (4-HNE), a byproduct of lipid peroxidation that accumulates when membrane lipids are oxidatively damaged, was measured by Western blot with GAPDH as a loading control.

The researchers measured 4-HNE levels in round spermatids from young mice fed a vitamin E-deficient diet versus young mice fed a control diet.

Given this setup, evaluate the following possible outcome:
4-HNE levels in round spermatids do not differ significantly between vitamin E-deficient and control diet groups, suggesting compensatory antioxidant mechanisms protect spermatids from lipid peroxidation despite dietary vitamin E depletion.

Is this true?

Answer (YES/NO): NO